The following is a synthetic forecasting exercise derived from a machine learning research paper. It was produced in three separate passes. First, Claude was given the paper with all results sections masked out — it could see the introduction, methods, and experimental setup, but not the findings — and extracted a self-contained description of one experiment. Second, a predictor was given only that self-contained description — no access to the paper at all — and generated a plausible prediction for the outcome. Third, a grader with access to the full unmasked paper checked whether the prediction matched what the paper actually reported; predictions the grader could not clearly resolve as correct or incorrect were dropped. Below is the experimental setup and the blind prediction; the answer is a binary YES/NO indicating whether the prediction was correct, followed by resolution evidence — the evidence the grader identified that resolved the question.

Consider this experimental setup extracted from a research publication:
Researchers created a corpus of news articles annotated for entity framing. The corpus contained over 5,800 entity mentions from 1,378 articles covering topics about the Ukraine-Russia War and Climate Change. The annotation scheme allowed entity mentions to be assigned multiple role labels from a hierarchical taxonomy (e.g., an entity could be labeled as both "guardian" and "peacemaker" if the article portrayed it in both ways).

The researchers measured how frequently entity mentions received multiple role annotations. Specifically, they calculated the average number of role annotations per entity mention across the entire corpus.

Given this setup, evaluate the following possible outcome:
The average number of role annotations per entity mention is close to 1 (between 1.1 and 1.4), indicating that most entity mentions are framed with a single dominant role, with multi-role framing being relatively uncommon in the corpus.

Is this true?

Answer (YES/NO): YES